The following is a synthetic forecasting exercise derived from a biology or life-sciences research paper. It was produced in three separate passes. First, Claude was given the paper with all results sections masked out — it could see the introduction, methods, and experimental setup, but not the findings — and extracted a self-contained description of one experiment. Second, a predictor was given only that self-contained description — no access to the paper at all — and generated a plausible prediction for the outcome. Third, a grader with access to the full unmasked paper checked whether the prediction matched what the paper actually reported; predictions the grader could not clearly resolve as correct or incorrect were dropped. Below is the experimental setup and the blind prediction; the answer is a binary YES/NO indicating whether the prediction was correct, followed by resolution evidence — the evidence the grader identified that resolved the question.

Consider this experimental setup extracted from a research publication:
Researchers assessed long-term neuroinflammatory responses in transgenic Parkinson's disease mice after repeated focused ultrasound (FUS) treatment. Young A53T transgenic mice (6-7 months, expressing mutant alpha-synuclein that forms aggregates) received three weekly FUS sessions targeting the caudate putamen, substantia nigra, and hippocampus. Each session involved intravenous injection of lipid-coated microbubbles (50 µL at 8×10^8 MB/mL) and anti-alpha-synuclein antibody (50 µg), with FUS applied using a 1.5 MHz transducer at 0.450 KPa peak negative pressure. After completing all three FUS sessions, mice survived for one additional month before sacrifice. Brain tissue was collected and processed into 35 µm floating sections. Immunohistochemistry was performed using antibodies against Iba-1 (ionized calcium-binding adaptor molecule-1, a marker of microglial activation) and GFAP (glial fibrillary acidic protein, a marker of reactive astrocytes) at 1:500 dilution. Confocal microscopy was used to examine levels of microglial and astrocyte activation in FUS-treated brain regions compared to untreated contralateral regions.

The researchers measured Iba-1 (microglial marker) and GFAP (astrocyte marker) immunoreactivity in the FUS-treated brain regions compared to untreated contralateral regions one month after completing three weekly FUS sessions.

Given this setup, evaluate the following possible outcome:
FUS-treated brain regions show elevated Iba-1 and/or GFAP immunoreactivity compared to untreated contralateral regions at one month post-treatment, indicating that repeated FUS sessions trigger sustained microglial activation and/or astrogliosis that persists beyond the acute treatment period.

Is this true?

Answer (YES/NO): NO